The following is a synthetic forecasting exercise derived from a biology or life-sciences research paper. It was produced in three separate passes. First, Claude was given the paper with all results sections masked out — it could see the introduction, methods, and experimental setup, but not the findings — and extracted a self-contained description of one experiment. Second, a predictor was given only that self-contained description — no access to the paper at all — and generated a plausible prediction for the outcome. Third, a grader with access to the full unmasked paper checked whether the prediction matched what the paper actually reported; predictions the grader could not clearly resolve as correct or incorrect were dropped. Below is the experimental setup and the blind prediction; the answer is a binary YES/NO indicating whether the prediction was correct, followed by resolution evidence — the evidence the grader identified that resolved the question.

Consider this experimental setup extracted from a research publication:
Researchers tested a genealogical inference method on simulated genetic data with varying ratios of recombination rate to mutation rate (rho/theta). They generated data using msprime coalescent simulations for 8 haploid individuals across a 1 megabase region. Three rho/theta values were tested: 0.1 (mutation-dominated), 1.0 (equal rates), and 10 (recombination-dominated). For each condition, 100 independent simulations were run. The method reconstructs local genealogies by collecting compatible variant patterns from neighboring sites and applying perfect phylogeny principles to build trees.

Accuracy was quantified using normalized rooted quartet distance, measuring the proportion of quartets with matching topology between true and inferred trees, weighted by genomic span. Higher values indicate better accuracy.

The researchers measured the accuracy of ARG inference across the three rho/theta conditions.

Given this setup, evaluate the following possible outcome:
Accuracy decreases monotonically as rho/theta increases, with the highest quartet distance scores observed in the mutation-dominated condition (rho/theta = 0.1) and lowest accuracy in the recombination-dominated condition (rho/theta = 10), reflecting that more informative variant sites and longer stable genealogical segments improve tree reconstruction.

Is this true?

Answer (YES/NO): YES